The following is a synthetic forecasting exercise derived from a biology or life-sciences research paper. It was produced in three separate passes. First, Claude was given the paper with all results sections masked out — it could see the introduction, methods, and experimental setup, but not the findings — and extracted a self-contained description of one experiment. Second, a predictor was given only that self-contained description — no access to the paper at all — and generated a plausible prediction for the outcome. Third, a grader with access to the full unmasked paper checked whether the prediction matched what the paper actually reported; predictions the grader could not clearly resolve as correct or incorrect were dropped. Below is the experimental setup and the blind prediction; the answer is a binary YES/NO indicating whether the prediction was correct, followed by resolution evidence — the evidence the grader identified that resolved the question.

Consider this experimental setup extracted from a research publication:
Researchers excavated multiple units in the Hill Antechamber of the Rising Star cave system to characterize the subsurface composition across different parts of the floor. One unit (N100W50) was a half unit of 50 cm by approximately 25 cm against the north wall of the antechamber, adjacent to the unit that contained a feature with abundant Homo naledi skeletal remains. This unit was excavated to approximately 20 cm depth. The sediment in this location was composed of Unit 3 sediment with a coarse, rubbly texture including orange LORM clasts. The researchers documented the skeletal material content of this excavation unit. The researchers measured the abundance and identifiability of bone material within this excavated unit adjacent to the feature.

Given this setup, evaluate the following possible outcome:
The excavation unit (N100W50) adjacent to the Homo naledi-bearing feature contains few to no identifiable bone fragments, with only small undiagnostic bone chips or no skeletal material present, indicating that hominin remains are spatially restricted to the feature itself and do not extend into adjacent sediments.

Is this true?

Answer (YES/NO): YES